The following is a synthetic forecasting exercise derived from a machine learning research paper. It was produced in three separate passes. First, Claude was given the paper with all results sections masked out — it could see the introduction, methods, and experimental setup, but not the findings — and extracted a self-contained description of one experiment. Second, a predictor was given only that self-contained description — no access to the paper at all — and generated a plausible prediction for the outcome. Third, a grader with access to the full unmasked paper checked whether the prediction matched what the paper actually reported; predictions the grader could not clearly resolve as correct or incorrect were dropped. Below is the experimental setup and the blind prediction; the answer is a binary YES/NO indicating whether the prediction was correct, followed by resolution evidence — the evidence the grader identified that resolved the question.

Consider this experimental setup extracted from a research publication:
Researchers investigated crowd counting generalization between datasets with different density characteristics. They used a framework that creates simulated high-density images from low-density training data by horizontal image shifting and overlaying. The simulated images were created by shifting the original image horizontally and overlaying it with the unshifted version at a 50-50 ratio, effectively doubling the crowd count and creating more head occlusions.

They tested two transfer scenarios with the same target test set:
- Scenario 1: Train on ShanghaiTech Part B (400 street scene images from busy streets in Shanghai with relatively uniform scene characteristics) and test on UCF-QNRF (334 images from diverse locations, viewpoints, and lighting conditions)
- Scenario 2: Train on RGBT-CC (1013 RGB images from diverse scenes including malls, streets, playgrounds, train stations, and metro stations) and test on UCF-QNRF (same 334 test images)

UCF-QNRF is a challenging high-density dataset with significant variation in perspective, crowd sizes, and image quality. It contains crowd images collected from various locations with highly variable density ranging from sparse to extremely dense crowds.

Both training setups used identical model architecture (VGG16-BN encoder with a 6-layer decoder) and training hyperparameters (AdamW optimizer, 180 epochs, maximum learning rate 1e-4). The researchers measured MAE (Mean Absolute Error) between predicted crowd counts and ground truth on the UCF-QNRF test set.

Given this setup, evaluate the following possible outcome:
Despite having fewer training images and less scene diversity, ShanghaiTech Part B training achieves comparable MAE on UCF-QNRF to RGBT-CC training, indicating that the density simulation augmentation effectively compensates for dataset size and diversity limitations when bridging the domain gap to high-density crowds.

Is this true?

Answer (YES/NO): NO